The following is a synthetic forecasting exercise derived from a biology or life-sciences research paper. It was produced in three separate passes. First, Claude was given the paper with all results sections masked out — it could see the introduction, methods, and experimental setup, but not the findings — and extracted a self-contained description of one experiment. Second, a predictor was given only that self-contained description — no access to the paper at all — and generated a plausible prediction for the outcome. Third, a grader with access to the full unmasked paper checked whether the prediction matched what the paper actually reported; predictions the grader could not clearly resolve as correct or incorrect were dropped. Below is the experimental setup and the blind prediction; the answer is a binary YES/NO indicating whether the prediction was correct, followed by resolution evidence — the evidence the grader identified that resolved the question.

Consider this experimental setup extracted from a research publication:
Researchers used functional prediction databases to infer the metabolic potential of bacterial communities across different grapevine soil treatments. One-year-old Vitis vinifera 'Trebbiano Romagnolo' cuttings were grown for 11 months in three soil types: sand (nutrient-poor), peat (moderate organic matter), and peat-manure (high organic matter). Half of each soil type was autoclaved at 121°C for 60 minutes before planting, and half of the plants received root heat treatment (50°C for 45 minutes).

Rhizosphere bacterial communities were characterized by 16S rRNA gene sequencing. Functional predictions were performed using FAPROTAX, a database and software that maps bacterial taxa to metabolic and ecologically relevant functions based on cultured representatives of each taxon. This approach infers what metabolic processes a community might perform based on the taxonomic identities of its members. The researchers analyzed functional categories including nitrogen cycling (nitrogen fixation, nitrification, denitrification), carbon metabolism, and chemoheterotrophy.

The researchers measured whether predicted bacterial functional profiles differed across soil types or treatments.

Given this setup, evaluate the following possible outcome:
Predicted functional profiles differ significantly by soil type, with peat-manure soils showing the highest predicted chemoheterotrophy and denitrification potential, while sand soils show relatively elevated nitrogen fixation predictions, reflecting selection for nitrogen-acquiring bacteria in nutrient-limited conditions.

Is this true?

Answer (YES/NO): NO